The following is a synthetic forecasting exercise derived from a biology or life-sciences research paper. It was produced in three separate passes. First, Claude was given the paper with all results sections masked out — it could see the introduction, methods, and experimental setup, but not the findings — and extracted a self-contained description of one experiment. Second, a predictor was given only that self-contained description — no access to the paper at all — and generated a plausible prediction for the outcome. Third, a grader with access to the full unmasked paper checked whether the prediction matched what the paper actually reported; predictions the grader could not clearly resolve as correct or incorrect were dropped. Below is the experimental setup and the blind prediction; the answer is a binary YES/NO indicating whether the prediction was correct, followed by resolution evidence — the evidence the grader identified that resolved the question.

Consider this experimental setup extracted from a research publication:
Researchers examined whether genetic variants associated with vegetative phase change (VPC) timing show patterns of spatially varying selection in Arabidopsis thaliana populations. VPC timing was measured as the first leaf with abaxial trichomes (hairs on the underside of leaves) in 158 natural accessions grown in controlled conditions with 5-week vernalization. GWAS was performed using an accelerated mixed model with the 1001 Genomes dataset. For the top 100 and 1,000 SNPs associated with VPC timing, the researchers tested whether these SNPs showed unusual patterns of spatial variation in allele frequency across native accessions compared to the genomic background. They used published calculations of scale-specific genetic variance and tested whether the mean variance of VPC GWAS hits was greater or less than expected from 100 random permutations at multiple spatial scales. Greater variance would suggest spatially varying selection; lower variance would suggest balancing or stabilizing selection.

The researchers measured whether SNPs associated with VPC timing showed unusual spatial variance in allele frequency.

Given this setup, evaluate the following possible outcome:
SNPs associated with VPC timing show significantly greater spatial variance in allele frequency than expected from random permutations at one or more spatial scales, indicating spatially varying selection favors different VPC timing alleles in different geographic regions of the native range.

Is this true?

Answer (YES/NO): NO